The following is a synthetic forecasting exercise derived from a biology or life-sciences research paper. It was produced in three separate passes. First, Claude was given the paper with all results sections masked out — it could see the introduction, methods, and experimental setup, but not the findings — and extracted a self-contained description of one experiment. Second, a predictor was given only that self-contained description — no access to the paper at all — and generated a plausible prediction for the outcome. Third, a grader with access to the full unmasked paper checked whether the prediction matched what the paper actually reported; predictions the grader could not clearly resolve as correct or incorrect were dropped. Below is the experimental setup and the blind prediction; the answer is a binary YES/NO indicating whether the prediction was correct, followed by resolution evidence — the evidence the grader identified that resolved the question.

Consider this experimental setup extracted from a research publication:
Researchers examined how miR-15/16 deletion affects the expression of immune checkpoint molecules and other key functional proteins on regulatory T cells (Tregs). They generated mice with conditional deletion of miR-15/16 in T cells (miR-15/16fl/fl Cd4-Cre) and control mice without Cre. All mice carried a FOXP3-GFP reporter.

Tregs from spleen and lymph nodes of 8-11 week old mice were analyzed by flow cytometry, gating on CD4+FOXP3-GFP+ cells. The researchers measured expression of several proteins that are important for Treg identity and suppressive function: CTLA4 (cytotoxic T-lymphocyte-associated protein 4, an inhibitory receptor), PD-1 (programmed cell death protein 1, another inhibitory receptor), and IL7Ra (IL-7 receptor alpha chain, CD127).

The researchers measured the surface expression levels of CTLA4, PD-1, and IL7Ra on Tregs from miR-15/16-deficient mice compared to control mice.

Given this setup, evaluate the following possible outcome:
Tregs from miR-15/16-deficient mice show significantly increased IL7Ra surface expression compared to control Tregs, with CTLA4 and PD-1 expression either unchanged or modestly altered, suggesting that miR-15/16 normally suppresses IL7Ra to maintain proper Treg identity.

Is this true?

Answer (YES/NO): NO